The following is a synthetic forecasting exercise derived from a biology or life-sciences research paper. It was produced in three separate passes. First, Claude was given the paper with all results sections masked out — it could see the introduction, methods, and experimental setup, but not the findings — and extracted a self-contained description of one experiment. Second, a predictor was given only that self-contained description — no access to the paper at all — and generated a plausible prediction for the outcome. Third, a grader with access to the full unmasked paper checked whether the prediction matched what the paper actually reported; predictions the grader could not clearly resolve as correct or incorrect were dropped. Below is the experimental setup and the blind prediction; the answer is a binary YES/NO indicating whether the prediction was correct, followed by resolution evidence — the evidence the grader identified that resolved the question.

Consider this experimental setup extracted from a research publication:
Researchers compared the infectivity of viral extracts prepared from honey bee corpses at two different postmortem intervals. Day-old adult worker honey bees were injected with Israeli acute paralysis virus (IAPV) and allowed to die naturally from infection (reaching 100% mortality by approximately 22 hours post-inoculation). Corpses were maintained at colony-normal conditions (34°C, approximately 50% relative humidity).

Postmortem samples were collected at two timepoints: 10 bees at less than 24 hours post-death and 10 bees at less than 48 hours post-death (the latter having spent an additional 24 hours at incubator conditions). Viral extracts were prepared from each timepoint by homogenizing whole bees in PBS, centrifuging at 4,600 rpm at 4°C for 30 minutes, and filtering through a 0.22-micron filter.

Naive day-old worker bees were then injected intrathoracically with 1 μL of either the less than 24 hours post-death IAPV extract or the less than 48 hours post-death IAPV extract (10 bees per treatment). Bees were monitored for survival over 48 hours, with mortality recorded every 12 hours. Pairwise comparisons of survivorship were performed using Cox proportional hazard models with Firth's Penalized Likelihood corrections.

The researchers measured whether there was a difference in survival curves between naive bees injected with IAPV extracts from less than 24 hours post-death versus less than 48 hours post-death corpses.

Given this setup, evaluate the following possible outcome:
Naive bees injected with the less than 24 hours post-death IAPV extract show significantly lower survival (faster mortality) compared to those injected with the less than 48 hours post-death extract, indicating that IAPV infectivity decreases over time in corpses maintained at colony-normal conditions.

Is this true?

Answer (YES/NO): NO